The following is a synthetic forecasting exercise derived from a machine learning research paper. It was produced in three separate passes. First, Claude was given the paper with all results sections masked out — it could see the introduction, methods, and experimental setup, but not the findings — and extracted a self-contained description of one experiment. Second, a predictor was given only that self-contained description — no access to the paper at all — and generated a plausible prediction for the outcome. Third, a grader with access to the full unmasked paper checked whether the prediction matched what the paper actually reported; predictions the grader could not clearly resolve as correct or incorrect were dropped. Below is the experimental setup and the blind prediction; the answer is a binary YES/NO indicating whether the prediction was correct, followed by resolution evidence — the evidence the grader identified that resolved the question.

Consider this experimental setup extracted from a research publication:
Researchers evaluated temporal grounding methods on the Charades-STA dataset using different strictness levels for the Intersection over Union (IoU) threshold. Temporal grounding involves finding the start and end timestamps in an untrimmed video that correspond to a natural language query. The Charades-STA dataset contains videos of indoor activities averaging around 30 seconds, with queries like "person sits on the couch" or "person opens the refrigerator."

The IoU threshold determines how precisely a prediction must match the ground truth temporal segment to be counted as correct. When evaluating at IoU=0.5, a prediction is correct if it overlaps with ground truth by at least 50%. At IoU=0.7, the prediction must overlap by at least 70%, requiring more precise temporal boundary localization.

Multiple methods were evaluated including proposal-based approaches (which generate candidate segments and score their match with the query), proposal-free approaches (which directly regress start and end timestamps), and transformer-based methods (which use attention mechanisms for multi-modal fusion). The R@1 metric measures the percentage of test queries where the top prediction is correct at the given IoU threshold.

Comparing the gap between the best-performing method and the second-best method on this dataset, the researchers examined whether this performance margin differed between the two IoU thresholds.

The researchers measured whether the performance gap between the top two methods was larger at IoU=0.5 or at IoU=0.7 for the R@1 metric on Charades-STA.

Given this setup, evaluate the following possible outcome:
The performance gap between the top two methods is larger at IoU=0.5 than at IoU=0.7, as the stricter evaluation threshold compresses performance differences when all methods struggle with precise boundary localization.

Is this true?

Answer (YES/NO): NO